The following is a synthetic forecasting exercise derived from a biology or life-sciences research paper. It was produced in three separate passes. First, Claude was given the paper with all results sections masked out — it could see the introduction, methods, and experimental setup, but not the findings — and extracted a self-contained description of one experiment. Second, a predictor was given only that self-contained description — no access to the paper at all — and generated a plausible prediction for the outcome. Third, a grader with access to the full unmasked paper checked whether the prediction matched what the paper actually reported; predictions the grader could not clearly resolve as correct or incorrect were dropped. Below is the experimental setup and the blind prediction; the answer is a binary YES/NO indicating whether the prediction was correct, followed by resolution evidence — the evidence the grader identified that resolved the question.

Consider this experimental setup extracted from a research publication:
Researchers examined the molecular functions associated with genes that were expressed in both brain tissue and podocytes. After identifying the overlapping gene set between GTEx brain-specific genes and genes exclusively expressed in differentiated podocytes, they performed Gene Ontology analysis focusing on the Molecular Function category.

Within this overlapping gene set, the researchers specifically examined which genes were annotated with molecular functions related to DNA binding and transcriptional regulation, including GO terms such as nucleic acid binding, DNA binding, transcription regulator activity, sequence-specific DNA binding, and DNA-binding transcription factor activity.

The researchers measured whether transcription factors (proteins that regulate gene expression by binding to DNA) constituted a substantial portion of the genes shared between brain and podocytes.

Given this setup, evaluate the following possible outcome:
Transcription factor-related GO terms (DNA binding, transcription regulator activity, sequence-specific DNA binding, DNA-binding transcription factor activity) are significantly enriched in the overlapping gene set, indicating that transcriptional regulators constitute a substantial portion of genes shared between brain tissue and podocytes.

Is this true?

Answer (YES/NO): YES